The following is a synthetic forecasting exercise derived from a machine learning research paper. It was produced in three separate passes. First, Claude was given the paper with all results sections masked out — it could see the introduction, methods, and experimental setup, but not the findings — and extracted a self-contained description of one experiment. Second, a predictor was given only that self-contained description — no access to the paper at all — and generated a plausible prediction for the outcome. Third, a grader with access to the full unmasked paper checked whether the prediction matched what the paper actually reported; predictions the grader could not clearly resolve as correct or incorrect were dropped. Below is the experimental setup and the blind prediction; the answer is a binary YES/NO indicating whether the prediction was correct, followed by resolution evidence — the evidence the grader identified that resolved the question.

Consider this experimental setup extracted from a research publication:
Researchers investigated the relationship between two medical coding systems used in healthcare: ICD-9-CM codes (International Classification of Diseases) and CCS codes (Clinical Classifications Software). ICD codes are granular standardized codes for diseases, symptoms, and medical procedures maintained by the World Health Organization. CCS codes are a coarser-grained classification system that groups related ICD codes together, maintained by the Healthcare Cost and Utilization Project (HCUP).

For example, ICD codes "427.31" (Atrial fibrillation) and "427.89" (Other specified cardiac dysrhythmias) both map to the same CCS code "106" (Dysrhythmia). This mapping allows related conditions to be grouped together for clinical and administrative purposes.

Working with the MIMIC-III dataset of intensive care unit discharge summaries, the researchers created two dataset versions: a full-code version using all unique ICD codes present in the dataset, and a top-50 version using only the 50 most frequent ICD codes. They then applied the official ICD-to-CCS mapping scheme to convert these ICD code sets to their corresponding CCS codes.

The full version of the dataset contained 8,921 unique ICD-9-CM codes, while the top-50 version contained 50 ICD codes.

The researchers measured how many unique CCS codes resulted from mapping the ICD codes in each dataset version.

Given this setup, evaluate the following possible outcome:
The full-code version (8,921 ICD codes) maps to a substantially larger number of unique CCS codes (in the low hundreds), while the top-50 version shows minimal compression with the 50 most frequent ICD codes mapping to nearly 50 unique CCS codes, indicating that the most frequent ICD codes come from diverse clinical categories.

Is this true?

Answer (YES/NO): NO